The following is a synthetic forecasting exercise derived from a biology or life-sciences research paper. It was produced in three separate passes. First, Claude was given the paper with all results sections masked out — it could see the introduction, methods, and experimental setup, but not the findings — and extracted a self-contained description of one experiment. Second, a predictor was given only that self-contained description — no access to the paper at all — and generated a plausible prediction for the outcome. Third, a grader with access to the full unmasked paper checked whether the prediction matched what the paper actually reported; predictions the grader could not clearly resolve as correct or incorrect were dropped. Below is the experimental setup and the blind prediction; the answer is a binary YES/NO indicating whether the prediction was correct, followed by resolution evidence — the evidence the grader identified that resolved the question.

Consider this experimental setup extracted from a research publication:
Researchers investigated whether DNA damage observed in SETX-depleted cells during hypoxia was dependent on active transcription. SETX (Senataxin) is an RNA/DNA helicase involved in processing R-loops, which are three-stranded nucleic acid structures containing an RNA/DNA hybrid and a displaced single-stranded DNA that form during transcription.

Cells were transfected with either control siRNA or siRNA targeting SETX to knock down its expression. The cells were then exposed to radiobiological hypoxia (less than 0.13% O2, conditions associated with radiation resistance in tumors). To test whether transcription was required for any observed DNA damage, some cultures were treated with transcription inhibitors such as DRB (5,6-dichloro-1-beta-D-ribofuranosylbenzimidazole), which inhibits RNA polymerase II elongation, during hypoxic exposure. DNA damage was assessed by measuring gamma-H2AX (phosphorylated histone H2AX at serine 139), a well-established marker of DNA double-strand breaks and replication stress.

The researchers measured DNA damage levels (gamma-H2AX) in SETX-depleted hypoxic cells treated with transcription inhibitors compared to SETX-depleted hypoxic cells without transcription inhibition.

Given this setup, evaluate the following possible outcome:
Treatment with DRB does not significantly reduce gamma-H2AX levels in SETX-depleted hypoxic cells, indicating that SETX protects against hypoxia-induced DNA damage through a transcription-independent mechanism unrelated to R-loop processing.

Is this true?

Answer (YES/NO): NO